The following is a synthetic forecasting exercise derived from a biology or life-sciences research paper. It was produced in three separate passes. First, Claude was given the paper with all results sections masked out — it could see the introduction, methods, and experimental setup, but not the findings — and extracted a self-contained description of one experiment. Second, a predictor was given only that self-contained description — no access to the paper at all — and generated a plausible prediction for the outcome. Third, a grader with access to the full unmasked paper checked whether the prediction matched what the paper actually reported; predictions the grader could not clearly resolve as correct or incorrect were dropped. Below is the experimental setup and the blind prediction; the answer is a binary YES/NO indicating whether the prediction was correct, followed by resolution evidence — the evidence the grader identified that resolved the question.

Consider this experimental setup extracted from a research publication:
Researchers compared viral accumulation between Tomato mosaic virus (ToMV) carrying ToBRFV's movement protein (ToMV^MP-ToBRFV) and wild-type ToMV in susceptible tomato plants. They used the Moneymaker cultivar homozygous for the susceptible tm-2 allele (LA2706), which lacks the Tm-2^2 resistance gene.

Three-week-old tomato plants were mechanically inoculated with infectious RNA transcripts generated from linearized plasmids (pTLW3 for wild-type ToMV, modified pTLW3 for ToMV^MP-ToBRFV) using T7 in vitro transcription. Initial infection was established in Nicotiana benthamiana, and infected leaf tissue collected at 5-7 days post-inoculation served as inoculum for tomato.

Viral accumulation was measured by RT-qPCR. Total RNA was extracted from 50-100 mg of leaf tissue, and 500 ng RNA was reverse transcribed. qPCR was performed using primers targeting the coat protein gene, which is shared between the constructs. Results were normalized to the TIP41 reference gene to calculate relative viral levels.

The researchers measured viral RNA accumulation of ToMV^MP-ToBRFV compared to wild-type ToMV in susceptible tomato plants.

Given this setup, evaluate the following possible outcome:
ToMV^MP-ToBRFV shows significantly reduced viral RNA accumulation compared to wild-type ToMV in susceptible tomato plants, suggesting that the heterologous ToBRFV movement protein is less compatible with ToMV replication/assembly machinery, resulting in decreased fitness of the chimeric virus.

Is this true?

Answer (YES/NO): NO